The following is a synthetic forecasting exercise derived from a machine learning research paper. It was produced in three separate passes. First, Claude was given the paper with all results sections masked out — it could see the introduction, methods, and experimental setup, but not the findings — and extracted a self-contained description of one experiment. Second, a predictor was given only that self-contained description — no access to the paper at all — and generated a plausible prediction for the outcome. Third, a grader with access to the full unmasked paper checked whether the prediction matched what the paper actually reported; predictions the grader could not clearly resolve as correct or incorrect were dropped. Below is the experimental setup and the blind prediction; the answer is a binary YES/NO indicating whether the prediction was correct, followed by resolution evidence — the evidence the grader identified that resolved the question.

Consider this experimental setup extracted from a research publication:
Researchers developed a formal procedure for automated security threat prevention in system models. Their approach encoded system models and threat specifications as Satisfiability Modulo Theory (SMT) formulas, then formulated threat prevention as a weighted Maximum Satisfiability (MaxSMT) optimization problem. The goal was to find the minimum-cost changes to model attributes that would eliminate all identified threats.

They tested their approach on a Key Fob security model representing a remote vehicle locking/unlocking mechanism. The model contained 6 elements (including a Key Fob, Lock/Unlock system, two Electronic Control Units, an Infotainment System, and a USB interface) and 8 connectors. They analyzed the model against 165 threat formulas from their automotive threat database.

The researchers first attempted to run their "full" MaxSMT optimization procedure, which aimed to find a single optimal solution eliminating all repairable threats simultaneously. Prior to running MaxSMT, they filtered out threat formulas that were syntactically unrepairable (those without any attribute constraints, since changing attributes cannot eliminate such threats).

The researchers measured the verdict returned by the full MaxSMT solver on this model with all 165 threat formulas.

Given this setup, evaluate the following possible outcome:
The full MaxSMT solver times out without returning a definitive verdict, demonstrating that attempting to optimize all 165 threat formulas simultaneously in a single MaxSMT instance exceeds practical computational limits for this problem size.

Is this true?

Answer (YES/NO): NO